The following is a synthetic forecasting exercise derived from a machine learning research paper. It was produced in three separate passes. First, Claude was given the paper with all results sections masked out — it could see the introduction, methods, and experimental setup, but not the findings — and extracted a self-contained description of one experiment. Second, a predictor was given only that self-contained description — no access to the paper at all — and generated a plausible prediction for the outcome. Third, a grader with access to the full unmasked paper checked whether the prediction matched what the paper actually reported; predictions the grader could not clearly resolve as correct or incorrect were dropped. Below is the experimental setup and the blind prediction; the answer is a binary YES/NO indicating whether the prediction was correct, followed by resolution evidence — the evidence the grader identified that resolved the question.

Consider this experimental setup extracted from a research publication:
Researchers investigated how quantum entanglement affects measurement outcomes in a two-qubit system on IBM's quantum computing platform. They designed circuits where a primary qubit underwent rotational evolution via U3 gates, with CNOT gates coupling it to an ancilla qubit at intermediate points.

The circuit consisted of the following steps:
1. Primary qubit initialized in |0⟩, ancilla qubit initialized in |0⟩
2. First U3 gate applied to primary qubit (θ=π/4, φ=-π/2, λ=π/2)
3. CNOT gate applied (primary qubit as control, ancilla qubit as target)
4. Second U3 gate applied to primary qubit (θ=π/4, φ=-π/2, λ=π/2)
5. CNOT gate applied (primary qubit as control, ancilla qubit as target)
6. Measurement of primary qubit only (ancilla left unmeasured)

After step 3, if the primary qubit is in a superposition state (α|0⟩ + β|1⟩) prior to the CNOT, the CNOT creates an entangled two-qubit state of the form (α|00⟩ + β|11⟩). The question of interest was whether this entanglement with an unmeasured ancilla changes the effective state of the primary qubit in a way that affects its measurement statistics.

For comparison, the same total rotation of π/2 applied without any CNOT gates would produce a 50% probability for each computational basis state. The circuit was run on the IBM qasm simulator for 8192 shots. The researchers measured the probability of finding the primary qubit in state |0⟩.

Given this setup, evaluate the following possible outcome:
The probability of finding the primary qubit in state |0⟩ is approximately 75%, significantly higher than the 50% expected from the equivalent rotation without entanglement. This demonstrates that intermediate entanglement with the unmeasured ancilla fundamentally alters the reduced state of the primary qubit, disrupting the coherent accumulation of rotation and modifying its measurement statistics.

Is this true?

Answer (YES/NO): YES